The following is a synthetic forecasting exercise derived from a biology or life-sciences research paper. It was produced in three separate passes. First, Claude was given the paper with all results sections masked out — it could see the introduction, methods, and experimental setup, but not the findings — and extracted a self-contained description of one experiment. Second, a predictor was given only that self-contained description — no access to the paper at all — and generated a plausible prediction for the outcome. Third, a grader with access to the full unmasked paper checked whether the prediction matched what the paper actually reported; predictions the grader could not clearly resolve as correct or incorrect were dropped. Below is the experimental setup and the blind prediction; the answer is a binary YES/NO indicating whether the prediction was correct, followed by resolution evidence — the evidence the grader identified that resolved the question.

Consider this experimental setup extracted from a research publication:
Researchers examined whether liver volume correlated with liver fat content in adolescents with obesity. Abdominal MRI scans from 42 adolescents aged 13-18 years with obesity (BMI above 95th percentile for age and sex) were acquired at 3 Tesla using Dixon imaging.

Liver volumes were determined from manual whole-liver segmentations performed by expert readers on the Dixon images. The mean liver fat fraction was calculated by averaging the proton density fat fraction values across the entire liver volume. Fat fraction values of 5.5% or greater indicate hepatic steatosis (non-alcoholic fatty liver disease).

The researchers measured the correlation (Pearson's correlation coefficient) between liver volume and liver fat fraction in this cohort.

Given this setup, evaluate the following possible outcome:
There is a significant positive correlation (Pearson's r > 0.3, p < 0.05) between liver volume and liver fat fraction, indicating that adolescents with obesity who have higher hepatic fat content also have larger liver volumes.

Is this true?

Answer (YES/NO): YES